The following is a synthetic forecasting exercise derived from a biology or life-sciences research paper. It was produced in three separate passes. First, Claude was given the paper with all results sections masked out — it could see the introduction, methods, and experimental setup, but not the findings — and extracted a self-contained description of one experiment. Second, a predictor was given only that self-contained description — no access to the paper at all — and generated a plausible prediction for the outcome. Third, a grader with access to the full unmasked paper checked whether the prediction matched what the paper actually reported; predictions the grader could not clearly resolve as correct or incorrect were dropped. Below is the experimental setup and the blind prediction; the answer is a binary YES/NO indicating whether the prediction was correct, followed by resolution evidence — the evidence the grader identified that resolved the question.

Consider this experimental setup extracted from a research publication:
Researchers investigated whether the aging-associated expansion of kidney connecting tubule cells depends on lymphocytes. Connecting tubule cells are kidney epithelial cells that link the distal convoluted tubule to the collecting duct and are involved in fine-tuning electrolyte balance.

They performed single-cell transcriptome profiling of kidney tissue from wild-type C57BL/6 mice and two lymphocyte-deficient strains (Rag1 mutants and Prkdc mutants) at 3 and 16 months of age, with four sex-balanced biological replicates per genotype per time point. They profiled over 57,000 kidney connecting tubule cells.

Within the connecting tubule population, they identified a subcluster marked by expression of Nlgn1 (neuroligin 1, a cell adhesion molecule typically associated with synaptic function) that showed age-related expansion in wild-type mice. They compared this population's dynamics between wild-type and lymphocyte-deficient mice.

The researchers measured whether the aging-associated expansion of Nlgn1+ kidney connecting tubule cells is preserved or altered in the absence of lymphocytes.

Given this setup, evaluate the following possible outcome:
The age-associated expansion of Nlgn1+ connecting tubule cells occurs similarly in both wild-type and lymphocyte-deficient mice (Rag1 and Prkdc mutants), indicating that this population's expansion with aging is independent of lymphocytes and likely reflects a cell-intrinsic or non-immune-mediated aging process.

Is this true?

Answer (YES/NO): YES